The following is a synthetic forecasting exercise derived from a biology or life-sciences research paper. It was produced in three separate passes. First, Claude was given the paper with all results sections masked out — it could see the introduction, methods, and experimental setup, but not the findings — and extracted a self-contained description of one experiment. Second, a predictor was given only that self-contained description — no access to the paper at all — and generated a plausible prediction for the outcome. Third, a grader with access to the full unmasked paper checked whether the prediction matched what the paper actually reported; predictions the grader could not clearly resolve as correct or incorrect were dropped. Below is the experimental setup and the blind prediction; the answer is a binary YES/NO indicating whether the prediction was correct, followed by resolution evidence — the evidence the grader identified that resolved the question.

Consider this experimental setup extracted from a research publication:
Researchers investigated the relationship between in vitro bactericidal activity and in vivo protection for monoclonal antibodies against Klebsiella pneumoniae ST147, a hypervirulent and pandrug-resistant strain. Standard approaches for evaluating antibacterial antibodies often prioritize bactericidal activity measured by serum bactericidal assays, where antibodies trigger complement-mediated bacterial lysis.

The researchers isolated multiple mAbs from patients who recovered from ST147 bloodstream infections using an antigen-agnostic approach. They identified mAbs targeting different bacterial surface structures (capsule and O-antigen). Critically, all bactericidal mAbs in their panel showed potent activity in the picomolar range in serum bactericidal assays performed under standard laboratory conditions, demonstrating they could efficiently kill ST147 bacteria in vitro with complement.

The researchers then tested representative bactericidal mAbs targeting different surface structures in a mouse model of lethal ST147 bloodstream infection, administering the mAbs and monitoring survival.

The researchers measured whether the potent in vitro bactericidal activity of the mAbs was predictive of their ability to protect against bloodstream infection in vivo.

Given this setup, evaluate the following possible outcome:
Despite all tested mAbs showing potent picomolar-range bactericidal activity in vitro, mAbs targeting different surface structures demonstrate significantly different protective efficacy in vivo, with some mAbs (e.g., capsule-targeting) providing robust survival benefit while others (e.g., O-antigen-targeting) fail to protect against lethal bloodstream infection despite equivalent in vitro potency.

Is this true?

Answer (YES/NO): YES